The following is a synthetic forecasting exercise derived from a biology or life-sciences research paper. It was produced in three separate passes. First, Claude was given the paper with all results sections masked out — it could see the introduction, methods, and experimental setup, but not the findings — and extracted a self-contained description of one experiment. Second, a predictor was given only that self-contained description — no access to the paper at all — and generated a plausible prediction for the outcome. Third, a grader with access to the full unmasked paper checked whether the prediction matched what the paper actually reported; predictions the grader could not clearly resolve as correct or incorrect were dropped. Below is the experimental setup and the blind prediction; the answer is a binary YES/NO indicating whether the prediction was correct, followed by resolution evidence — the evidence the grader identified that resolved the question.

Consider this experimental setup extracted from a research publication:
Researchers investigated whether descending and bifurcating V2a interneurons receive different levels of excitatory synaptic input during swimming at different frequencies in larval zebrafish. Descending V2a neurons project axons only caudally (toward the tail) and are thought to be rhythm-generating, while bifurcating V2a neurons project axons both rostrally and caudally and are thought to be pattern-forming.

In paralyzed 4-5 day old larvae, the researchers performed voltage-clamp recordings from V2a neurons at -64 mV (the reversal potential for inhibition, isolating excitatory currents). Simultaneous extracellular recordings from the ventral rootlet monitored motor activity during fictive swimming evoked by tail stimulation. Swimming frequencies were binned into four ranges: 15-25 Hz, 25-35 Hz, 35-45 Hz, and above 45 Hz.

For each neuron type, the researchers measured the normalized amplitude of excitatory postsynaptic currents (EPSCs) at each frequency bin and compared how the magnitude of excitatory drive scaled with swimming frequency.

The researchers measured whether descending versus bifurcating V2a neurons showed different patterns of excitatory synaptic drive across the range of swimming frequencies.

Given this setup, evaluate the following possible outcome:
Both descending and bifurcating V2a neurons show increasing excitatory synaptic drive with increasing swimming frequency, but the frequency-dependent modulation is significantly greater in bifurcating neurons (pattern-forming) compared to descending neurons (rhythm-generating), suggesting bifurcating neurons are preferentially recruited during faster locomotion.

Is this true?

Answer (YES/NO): NO